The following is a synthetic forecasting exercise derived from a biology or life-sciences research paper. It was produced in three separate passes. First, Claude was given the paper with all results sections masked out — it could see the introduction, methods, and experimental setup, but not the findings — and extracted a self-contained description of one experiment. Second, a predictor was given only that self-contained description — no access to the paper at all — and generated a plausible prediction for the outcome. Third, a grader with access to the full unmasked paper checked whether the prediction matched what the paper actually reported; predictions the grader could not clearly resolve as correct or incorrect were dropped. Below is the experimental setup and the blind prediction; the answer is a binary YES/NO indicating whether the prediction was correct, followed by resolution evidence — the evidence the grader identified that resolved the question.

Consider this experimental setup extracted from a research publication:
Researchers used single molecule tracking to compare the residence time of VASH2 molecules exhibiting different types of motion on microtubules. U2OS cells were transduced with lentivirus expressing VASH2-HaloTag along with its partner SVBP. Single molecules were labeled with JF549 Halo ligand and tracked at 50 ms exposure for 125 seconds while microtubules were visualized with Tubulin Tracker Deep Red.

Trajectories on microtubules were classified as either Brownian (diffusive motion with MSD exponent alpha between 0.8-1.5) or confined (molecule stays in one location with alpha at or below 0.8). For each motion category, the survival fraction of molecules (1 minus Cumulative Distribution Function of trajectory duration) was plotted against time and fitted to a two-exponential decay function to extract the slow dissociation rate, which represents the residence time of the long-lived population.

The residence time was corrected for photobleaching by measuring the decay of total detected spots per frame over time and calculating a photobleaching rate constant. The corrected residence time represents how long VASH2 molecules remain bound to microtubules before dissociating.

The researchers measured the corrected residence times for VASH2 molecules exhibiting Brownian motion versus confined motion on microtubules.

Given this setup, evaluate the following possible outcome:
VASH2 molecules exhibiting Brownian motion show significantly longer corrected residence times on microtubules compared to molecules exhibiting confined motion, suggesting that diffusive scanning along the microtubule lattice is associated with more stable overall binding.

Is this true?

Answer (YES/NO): NO